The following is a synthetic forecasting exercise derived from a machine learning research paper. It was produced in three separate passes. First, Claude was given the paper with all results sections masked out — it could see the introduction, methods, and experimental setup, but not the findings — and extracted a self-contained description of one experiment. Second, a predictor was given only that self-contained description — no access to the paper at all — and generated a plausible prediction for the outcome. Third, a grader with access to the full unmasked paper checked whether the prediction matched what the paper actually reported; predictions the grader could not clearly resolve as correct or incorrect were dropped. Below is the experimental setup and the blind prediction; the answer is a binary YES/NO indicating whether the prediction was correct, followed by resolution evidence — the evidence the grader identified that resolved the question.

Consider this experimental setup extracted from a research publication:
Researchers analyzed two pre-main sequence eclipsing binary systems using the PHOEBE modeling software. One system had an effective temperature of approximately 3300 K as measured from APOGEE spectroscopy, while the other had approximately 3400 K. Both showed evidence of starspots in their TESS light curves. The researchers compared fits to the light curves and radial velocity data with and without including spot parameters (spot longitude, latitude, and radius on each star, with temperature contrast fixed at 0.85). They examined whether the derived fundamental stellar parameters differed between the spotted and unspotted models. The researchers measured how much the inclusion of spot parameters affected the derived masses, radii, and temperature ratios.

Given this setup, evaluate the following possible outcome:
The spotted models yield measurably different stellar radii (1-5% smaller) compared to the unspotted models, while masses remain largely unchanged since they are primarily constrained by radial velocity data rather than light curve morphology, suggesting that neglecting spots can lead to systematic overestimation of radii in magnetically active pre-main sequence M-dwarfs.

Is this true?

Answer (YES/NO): NO